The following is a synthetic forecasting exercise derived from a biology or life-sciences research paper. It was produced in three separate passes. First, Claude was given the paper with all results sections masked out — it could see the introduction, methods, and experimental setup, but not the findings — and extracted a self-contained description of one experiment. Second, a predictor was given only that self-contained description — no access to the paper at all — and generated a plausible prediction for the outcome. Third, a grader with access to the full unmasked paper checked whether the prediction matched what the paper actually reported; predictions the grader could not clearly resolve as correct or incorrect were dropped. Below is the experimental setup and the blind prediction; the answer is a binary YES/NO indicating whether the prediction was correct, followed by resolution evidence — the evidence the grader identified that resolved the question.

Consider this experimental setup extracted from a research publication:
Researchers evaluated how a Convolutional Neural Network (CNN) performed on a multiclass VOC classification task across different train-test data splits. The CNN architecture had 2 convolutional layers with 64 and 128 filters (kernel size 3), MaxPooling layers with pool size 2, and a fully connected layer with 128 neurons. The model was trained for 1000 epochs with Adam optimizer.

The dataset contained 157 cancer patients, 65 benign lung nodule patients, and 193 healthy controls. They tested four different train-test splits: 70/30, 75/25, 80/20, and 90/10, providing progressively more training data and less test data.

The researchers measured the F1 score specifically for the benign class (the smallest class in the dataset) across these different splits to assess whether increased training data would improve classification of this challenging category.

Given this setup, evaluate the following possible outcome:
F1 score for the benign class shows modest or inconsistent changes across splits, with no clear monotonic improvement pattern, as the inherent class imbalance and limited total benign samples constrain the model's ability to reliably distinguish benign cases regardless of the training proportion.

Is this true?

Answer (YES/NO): YES